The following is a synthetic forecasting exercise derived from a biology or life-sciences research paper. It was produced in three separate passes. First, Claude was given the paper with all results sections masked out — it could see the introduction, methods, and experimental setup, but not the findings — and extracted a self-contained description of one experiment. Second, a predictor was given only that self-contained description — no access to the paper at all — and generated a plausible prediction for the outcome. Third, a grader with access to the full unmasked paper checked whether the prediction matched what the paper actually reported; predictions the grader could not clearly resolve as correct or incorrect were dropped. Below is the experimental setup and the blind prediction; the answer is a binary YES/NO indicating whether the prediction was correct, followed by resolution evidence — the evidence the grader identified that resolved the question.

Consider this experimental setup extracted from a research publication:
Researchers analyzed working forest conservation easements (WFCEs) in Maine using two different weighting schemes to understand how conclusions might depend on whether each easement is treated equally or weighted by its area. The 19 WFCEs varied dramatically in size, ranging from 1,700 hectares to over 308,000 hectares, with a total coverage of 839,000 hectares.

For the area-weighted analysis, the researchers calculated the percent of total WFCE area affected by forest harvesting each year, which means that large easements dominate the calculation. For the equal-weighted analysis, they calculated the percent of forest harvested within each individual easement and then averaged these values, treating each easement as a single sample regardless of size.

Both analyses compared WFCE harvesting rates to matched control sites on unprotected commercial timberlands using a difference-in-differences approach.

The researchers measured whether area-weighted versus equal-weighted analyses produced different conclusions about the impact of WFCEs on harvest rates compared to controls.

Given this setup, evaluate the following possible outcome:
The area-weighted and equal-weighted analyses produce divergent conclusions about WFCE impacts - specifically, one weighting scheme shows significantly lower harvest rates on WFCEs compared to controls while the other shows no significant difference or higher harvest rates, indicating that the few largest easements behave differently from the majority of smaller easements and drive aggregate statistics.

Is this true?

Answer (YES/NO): NO